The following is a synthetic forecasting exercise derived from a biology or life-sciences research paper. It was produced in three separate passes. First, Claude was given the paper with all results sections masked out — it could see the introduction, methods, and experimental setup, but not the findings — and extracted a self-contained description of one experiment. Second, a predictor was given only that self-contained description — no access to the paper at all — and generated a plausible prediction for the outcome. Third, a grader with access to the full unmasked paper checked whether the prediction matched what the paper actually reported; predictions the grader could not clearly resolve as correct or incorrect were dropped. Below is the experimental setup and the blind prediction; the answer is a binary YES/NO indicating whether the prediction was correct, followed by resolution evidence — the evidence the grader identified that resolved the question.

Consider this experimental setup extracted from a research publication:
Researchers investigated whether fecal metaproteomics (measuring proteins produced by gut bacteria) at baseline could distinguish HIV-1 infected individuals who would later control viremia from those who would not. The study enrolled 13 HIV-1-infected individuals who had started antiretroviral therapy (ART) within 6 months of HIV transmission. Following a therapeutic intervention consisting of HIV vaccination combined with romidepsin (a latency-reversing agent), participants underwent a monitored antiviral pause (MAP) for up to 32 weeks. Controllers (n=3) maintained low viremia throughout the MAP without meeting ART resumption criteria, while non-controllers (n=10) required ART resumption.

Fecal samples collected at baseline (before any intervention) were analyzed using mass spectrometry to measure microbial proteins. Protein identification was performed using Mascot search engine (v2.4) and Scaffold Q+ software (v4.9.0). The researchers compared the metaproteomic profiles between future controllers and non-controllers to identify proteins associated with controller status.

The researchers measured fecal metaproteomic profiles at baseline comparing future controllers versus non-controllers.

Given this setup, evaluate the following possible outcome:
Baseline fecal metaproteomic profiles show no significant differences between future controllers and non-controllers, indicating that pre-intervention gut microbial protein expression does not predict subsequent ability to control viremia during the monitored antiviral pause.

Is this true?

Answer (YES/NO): NO